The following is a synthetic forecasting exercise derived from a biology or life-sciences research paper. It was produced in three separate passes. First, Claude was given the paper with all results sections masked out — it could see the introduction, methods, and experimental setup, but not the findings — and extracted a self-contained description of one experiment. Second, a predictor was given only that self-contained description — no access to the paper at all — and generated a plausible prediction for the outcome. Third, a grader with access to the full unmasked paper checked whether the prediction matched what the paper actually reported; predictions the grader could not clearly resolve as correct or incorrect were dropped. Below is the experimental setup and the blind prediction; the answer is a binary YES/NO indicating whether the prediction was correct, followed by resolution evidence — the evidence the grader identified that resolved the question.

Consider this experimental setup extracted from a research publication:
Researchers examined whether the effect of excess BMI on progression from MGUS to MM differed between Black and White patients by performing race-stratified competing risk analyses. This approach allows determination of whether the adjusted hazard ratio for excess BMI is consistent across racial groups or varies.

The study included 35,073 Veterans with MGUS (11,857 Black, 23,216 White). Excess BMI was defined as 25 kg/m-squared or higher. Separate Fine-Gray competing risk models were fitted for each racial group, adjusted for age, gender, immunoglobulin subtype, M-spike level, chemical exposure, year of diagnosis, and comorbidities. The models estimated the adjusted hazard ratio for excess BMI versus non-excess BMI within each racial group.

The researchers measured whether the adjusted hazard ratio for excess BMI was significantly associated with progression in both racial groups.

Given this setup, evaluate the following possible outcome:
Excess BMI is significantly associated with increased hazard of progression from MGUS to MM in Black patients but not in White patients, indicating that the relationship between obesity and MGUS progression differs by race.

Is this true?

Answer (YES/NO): NO